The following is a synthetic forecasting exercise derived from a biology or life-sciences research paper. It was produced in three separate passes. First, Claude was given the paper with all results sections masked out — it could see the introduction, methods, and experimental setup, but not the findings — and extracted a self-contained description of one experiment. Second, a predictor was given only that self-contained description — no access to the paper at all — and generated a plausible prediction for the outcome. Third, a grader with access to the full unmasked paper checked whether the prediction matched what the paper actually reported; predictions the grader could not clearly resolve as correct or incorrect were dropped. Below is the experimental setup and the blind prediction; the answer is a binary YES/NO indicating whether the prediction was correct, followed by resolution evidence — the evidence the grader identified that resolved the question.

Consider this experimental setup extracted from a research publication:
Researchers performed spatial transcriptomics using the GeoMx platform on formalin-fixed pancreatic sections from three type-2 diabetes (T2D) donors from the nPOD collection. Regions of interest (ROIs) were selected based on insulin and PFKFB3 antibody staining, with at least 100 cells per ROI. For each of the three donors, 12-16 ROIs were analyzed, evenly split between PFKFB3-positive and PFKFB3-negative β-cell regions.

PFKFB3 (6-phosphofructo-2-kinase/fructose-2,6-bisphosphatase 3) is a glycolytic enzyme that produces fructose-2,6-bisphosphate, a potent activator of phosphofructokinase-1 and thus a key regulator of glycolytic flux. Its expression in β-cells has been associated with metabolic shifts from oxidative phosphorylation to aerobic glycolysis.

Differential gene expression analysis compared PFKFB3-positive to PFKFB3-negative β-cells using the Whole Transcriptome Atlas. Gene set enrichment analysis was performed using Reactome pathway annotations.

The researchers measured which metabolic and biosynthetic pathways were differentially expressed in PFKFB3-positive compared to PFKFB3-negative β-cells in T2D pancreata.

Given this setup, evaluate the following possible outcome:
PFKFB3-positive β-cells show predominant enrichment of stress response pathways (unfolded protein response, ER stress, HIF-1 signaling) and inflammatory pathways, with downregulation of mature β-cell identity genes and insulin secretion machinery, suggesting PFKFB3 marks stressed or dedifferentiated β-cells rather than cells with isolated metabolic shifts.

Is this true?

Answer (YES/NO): NO